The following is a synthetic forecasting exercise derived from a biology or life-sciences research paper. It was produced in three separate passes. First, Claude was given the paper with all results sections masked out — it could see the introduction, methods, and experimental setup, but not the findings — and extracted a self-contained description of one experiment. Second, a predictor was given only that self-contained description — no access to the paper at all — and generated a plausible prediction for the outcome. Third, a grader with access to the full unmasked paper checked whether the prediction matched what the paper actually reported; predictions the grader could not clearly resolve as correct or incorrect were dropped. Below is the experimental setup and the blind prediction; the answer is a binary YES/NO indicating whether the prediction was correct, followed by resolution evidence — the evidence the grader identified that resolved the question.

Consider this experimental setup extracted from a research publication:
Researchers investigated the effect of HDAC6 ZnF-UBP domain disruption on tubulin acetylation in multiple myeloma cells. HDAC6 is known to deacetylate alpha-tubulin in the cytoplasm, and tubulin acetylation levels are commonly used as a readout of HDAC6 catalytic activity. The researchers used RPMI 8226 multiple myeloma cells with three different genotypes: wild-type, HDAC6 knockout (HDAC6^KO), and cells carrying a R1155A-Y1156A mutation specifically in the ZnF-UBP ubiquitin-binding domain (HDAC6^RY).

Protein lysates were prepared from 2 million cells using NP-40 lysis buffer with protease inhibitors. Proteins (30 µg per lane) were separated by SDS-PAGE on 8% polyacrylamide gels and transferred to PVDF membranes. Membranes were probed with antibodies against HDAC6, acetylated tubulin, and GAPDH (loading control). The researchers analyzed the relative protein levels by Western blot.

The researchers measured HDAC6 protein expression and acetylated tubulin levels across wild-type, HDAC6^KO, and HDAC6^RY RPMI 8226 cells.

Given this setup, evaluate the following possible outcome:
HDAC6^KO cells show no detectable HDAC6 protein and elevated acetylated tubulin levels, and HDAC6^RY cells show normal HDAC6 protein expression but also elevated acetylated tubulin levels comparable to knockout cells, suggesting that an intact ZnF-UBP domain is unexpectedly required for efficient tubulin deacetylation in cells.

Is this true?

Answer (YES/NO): NO